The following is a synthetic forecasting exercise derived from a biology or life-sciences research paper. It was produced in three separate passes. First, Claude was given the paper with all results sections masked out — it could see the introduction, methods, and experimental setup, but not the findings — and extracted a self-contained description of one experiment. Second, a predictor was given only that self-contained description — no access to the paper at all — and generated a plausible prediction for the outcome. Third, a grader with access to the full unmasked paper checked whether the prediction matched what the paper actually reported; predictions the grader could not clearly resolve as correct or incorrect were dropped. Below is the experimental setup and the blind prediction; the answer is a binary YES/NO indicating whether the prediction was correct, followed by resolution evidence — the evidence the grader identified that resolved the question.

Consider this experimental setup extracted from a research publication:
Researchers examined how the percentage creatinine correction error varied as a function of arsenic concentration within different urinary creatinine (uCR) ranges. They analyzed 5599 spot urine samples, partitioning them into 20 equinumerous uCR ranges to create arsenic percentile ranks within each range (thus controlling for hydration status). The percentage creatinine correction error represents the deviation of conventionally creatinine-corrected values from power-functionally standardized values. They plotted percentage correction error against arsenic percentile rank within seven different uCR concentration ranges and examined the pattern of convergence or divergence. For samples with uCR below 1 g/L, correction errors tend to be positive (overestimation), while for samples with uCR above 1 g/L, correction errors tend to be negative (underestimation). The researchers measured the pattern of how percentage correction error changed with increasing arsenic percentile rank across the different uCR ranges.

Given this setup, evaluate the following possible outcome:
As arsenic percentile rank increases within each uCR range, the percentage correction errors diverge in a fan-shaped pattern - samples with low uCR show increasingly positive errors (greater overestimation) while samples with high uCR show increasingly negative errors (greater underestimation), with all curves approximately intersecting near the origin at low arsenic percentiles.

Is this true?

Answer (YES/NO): NO